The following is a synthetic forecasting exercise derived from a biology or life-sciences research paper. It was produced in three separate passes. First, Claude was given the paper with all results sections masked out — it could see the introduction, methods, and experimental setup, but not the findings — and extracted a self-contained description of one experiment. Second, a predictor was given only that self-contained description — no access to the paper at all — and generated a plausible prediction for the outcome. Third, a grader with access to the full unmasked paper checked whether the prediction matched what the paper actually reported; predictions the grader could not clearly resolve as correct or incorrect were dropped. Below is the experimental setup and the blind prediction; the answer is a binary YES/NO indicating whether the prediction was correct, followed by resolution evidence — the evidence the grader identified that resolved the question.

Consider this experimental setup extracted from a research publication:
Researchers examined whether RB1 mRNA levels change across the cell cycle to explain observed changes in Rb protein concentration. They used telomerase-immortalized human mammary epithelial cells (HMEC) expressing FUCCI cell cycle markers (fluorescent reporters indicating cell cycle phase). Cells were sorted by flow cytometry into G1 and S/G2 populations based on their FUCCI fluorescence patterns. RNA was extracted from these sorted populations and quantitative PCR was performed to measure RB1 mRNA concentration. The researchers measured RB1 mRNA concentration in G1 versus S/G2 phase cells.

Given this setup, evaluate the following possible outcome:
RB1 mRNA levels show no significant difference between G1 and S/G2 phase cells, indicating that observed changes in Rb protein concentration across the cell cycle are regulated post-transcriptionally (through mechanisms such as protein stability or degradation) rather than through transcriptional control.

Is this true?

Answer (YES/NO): YES